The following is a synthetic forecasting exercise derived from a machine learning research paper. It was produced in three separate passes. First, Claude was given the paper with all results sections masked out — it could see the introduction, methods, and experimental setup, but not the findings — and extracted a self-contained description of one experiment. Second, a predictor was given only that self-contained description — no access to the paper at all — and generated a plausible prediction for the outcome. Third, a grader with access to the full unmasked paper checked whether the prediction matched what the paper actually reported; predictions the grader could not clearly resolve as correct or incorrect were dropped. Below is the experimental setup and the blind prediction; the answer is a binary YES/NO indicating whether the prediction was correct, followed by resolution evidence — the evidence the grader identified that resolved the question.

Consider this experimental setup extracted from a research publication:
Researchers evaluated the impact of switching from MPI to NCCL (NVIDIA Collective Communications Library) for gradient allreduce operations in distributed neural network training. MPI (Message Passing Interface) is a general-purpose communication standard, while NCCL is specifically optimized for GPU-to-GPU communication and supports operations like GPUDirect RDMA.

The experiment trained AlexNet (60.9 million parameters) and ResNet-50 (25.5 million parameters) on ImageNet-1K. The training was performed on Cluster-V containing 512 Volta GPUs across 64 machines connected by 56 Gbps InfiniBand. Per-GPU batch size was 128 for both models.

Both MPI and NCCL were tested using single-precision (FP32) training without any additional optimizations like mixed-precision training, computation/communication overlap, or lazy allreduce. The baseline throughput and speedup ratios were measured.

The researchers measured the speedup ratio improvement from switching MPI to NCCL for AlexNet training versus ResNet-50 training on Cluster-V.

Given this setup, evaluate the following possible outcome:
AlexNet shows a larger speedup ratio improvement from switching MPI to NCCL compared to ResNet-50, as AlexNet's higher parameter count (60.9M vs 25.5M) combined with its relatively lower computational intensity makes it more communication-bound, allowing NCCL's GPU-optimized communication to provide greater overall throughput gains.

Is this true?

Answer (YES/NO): YES